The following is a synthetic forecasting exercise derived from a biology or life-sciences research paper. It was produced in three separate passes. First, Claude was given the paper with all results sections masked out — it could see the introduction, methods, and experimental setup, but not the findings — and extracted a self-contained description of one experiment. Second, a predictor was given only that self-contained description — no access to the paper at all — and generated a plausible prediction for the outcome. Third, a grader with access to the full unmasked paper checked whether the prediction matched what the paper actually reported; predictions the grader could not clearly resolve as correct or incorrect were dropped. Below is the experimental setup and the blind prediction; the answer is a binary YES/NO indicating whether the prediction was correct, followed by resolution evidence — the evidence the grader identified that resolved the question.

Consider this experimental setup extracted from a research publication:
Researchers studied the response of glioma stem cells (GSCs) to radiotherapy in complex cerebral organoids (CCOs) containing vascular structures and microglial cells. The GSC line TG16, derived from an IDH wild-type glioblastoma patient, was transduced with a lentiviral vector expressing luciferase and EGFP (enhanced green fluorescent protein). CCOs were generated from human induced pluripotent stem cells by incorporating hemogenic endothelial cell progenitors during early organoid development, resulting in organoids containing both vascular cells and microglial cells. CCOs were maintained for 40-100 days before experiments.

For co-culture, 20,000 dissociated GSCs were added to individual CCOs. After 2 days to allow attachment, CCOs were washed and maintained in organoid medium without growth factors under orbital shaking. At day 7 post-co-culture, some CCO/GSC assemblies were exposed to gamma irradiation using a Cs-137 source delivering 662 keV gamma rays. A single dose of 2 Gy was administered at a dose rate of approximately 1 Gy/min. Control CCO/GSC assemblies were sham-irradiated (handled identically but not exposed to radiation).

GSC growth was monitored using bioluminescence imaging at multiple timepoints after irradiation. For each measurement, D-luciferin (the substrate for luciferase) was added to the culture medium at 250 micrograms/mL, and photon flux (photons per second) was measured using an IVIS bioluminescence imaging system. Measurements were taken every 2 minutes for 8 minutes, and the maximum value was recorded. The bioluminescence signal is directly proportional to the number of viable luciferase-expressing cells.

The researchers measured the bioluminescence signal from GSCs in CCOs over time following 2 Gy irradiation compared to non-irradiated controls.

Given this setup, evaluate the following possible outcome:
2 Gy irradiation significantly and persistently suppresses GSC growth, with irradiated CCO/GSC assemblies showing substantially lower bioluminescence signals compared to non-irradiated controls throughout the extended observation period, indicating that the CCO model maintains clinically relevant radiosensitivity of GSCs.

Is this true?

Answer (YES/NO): NO